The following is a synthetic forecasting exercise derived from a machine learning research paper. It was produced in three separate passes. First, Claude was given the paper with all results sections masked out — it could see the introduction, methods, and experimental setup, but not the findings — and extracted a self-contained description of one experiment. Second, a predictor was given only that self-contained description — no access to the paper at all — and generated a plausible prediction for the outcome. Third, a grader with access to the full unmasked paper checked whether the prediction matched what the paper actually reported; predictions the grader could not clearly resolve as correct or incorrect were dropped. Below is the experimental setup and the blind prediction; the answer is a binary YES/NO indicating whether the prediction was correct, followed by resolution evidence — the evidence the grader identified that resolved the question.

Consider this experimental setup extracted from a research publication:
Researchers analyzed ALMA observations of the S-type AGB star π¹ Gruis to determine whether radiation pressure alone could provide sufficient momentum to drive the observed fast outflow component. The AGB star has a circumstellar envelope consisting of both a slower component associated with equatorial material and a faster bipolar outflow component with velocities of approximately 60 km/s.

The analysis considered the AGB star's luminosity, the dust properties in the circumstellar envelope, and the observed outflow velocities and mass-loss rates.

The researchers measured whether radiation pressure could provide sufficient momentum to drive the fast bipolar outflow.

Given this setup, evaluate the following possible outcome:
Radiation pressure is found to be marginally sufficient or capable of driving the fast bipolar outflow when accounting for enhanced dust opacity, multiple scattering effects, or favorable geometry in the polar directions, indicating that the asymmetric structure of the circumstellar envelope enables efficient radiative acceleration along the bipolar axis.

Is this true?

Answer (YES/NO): NO